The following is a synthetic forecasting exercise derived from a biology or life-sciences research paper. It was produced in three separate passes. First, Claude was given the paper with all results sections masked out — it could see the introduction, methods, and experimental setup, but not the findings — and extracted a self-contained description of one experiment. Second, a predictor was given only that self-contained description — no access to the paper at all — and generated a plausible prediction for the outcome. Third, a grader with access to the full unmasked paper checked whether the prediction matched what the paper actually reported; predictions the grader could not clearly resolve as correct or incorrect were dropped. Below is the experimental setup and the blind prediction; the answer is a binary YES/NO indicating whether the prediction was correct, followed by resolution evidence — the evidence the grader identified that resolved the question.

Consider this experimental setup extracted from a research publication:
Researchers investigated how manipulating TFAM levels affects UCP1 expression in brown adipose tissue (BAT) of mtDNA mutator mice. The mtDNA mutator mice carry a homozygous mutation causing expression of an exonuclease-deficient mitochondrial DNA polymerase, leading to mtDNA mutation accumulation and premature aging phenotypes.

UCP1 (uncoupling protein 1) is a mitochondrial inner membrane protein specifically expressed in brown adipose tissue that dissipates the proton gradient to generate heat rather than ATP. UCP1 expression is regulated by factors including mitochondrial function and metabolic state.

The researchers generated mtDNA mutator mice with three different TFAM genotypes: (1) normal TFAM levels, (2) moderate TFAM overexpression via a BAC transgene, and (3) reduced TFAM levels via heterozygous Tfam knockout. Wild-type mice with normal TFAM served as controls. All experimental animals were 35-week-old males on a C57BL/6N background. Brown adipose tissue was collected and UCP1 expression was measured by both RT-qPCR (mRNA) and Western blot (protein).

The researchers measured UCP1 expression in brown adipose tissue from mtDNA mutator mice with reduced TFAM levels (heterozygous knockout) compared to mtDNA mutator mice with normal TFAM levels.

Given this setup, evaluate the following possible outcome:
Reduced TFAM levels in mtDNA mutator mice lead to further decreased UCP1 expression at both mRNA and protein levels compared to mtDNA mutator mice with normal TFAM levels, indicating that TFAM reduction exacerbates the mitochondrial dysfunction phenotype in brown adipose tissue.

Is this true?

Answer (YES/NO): NO